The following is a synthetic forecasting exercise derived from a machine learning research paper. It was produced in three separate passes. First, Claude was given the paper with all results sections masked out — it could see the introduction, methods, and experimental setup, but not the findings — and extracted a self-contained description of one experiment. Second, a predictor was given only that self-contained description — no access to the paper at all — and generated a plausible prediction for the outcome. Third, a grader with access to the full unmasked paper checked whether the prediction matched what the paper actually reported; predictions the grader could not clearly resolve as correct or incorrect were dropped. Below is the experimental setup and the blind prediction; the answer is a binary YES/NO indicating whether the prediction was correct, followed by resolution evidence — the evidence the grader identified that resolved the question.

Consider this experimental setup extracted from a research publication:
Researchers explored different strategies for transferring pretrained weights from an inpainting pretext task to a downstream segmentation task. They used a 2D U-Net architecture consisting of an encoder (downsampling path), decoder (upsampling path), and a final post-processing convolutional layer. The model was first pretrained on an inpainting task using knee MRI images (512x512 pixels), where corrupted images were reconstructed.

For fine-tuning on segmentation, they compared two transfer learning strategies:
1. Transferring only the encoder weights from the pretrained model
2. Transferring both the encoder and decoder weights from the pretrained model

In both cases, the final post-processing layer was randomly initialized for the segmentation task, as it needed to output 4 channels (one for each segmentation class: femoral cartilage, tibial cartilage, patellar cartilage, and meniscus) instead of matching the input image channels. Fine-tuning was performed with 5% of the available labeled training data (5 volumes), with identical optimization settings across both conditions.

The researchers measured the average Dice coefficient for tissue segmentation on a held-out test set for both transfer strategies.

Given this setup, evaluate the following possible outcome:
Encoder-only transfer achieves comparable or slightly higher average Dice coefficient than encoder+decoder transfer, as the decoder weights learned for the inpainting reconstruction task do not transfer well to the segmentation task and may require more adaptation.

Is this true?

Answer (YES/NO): YES